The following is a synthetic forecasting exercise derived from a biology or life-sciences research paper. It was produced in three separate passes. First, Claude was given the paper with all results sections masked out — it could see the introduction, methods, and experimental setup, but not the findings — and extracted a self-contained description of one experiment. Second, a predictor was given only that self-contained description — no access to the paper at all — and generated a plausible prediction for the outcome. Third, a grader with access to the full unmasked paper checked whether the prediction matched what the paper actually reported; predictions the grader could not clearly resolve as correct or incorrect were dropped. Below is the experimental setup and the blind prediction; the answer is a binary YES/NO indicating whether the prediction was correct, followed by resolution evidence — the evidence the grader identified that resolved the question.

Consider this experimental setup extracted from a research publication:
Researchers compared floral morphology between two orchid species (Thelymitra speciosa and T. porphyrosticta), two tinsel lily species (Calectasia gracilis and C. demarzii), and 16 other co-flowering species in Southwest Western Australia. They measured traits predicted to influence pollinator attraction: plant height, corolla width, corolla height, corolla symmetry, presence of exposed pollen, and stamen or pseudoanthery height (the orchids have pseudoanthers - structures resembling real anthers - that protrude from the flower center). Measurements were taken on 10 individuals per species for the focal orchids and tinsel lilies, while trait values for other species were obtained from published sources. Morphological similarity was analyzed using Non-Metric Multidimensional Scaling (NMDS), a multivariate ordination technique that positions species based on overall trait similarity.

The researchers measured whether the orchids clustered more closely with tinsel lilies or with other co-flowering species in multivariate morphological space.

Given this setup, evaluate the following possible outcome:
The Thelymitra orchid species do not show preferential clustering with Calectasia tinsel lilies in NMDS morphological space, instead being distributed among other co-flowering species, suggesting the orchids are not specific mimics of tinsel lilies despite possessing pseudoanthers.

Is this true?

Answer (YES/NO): NO